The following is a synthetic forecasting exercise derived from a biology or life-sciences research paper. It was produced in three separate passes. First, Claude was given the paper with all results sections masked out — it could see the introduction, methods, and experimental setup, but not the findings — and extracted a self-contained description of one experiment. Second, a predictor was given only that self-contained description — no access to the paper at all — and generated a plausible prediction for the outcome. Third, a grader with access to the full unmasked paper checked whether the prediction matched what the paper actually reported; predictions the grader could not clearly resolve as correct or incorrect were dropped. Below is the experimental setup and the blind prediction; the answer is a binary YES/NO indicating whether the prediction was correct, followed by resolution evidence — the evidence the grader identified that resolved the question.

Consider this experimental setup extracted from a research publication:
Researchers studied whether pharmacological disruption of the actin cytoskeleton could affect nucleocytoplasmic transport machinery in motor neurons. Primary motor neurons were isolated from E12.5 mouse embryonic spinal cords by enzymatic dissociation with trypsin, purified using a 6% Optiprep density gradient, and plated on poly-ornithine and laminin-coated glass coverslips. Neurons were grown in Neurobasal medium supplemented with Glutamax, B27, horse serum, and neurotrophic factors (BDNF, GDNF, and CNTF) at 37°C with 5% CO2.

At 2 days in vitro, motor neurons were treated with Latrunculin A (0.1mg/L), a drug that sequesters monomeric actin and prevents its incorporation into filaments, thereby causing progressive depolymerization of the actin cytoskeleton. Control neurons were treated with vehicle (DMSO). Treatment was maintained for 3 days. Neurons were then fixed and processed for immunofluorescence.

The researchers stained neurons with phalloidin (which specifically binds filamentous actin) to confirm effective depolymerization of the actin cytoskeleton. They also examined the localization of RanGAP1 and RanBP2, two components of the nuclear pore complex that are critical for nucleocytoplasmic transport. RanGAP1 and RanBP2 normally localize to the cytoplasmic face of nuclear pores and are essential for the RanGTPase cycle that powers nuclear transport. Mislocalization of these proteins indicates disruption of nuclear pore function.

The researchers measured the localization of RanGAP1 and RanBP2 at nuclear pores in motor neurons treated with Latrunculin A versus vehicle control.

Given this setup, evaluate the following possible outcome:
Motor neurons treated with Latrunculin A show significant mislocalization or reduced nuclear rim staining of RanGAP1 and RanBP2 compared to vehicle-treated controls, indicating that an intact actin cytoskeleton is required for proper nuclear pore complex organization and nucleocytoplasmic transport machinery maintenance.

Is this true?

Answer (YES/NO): YES